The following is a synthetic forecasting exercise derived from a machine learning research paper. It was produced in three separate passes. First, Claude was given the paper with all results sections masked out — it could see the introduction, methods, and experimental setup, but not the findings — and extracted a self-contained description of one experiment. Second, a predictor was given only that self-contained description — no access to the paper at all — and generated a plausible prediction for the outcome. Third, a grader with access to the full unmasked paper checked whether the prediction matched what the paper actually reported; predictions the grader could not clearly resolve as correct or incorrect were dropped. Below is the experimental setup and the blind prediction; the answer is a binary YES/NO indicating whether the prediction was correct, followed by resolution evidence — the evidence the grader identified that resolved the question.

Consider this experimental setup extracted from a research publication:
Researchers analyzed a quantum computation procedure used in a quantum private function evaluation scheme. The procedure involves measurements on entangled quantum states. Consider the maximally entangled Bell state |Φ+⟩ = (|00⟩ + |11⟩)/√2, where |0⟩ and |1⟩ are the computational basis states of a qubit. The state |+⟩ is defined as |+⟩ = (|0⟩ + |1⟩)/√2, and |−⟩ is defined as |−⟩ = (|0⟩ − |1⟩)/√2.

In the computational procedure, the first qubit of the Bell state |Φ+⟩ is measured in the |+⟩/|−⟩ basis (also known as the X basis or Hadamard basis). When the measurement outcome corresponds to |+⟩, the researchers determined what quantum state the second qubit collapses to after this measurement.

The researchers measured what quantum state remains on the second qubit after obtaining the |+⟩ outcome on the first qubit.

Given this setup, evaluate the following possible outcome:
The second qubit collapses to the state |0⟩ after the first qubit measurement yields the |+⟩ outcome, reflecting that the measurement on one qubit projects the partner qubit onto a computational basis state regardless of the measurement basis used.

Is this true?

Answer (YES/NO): NO